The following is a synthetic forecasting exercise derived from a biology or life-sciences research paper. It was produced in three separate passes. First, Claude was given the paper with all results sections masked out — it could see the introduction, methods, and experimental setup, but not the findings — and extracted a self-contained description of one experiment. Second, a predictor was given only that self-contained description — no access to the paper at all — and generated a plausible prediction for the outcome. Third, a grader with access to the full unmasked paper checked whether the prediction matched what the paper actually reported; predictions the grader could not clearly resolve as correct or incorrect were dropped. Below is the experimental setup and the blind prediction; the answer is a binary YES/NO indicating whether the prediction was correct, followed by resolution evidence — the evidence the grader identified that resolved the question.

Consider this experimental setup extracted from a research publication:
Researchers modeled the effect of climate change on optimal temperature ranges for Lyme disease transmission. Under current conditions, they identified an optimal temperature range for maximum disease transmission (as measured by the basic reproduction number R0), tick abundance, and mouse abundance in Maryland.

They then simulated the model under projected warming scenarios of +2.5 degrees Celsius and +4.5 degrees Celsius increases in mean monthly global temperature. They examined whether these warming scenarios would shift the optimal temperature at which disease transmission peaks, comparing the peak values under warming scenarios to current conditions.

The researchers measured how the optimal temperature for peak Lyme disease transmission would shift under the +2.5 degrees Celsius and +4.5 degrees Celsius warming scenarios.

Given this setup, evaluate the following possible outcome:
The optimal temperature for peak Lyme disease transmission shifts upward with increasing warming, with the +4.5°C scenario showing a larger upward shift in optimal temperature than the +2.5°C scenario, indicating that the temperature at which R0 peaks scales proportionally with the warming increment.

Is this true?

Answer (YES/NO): NO